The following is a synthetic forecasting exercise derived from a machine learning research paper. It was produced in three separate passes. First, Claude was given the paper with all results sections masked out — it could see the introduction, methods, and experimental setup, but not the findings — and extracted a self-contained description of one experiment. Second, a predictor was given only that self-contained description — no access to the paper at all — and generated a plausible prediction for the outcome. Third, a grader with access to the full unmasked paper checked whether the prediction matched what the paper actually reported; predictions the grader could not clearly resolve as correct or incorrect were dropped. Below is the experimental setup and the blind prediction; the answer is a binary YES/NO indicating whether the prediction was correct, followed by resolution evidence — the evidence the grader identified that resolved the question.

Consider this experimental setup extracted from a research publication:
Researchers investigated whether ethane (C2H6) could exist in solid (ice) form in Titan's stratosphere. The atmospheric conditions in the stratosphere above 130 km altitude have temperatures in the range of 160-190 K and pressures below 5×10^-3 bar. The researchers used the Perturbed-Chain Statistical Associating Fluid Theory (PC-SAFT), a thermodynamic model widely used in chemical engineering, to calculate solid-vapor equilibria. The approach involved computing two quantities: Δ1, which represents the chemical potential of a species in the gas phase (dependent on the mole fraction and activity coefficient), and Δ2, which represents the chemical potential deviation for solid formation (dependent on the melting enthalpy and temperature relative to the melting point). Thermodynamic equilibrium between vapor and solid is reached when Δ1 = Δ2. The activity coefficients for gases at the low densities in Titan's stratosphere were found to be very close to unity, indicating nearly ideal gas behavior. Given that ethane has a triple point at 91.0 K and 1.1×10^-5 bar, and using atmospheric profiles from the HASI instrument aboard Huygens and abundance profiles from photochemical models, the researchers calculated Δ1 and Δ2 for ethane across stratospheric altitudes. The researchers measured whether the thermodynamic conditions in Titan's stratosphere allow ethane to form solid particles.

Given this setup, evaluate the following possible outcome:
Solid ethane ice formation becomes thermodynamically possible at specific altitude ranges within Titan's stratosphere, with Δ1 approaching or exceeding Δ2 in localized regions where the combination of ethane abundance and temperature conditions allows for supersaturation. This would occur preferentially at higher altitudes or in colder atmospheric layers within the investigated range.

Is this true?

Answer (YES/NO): NO